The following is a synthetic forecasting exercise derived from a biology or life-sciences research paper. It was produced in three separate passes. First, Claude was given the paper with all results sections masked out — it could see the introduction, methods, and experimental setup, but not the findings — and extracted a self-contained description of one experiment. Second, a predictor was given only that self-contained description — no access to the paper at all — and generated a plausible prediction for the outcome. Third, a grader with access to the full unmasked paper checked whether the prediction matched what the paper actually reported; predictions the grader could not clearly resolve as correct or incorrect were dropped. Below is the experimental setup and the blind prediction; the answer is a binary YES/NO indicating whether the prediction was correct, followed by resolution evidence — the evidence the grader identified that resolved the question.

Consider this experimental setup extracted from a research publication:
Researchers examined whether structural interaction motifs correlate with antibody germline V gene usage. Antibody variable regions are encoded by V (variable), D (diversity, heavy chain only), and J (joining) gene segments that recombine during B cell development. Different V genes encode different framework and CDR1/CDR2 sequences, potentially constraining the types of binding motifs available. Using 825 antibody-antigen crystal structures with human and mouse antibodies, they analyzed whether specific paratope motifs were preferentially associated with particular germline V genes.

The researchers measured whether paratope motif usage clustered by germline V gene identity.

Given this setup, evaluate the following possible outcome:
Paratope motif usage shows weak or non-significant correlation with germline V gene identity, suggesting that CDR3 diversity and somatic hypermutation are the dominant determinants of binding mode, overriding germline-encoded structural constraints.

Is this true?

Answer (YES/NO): YES